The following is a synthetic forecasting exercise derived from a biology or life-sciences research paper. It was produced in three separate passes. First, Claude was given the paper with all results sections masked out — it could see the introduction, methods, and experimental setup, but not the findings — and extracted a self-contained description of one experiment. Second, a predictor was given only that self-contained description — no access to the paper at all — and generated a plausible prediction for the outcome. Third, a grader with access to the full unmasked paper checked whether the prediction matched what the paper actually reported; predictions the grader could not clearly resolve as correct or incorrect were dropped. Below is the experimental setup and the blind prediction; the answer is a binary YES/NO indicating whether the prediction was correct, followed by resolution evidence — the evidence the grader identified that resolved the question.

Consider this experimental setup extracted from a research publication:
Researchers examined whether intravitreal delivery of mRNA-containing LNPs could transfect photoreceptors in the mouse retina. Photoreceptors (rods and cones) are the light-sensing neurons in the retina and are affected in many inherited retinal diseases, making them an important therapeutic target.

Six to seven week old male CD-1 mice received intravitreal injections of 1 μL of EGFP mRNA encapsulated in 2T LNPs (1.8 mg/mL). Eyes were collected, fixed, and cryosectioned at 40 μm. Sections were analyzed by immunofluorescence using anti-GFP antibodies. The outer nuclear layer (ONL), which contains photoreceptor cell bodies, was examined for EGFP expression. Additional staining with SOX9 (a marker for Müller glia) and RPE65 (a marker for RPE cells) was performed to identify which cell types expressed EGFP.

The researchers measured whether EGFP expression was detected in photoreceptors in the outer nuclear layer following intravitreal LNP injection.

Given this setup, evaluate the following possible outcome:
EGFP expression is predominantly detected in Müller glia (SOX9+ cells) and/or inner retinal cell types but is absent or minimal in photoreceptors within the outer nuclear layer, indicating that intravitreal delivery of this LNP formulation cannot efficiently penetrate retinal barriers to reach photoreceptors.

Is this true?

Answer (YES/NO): YES